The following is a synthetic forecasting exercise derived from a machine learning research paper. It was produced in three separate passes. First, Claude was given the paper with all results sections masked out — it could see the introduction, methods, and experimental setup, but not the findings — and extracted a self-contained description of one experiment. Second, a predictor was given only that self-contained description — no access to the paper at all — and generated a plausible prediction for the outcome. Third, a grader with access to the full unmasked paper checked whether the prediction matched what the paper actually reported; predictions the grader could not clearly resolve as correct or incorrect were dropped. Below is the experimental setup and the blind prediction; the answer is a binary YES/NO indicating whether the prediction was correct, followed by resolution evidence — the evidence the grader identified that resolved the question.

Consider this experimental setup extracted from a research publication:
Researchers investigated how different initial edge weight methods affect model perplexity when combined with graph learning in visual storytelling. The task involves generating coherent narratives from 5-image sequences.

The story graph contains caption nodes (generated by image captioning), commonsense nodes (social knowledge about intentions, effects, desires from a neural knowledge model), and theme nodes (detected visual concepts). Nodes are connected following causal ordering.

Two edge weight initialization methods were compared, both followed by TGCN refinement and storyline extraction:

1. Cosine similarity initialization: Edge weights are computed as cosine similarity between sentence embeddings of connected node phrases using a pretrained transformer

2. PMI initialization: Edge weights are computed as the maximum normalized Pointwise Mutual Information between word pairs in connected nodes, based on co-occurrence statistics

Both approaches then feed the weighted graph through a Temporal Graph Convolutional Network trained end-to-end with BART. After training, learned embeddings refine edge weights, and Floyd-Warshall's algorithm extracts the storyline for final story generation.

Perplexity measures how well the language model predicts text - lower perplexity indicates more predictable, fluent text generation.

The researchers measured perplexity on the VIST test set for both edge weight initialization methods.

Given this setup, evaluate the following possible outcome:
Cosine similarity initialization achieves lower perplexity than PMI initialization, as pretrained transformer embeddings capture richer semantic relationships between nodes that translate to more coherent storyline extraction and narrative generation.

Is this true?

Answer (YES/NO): NO